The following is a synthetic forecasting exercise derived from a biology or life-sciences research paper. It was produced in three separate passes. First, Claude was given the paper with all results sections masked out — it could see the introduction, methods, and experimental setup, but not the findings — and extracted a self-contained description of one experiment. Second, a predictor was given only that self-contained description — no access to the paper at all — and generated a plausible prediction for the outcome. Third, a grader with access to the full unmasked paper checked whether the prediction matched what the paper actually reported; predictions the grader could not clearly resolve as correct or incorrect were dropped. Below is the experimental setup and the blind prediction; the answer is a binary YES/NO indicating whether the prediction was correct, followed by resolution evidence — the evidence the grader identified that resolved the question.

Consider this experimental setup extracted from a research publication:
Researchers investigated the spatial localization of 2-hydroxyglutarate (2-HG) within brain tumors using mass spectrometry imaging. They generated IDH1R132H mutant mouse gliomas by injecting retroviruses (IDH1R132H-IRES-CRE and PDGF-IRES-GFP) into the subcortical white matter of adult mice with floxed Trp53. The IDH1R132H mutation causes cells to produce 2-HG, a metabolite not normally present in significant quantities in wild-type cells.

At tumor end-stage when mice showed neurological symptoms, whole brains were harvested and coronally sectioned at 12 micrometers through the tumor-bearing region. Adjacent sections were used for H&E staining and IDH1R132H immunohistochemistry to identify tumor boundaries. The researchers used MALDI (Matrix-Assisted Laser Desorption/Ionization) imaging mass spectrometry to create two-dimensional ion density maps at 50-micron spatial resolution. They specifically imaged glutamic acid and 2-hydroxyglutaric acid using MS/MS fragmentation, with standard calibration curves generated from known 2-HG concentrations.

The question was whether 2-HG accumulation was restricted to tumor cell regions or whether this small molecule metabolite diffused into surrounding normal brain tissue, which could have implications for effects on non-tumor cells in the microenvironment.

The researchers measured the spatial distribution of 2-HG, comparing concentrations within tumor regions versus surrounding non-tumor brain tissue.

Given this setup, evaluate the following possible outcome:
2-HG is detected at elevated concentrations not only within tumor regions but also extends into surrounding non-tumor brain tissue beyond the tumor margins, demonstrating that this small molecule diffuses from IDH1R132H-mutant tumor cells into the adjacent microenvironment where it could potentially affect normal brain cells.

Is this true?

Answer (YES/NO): NO